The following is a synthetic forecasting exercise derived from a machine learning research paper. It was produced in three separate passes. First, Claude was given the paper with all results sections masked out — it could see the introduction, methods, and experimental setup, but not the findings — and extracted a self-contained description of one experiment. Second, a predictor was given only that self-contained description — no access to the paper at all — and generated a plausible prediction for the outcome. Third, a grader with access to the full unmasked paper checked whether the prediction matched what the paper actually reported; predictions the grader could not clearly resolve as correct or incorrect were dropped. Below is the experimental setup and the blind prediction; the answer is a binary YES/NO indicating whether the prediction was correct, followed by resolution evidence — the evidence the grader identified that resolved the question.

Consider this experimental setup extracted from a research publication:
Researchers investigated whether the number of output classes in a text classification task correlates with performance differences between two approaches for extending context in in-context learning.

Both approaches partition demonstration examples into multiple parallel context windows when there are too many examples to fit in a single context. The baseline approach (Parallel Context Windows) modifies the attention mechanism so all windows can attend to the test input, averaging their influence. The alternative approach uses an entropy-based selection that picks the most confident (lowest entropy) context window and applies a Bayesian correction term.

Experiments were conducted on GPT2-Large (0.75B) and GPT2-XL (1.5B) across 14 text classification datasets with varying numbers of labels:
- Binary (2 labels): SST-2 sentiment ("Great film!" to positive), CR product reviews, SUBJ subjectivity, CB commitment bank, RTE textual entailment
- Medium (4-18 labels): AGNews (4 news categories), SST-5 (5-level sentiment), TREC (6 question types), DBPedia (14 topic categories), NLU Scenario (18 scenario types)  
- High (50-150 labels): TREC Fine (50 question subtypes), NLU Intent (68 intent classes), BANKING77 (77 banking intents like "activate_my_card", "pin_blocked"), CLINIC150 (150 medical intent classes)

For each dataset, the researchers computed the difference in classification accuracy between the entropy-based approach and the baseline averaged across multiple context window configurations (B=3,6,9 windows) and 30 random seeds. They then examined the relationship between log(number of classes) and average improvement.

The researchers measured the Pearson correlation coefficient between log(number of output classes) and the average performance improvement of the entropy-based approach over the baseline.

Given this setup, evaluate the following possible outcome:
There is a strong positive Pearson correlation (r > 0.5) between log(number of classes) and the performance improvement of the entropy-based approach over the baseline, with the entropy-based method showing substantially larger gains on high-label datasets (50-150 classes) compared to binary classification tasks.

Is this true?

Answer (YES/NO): NO